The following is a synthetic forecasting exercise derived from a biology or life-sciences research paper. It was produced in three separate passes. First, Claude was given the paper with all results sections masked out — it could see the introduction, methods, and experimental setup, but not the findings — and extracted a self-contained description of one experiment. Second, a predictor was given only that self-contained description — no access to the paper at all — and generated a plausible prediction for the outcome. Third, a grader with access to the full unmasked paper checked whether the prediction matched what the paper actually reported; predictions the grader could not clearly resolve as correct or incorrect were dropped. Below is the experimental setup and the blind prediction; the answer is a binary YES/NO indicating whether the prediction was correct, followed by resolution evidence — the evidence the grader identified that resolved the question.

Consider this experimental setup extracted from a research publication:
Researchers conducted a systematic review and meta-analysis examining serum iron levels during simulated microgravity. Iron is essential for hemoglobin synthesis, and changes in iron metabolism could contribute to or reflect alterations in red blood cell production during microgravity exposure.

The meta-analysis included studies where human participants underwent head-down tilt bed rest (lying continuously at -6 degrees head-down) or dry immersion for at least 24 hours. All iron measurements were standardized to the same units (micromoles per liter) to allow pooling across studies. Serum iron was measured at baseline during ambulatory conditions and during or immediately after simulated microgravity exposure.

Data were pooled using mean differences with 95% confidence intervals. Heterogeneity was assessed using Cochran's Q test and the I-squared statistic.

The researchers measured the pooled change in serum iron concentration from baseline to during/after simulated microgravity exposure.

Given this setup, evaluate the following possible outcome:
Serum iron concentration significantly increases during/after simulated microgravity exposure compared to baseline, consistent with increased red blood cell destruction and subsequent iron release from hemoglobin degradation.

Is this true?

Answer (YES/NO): YES